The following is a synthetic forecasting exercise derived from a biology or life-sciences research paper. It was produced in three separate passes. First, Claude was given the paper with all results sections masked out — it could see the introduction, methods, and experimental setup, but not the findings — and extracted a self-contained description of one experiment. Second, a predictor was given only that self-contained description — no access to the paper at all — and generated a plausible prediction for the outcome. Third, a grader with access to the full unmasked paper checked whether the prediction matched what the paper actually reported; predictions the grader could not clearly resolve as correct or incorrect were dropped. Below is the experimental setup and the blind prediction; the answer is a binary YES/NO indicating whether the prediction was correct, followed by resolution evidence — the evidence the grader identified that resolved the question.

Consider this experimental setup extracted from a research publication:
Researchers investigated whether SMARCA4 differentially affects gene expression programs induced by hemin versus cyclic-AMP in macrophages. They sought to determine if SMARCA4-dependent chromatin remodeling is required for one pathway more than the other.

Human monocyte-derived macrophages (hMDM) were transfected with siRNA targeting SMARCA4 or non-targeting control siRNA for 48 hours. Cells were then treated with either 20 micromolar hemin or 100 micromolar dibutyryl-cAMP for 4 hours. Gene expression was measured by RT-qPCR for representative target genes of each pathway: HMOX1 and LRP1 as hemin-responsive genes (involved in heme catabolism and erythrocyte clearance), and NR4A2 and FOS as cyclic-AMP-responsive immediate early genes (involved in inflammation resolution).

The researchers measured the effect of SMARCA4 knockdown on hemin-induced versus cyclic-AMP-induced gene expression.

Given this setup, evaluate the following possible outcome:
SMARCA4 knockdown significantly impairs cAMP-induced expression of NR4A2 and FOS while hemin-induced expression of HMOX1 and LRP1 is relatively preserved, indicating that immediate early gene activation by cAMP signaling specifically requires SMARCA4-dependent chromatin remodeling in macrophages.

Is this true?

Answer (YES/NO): NO